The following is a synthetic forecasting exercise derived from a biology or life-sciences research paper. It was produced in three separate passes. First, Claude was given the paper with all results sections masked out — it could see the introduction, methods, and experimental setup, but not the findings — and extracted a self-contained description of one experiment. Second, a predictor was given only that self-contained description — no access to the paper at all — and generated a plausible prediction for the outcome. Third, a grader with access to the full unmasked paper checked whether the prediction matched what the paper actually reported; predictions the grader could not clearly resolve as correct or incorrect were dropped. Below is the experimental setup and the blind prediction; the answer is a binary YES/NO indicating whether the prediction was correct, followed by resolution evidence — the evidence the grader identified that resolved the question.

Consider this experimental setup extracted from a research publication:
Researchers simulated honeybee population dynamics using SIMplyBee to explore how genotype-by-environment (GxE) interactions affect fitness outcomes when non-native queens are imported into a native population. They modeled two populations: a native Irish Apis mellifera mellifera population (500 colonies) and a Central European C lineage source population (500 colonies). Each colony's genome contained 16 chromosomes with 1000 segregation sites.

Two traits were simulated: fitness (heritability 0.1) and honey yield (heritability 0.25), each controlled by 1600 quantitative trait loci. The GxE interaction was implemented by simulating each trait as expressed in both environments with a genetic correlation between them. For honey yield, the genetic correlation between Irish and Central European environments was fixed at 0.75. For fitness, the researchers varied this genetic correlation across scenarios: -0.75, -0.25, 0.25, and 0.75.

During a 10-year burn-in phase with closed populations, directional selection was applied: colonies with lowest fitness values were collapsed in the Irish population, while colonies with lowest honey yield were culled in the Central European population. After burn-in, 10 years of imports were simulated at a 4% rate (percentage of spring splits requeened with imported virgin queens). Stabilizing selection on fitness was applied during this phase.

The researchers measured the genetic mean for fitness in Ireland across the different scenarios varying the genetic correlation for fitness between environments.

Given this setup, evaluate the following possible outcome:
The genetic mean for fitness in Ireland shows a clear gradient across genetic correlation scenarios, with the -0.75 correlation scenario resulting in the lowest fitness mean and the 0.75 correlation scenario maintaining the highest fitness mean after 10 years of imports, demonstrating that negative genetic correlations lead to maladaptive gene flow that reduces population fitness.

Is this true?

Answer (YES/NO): YES